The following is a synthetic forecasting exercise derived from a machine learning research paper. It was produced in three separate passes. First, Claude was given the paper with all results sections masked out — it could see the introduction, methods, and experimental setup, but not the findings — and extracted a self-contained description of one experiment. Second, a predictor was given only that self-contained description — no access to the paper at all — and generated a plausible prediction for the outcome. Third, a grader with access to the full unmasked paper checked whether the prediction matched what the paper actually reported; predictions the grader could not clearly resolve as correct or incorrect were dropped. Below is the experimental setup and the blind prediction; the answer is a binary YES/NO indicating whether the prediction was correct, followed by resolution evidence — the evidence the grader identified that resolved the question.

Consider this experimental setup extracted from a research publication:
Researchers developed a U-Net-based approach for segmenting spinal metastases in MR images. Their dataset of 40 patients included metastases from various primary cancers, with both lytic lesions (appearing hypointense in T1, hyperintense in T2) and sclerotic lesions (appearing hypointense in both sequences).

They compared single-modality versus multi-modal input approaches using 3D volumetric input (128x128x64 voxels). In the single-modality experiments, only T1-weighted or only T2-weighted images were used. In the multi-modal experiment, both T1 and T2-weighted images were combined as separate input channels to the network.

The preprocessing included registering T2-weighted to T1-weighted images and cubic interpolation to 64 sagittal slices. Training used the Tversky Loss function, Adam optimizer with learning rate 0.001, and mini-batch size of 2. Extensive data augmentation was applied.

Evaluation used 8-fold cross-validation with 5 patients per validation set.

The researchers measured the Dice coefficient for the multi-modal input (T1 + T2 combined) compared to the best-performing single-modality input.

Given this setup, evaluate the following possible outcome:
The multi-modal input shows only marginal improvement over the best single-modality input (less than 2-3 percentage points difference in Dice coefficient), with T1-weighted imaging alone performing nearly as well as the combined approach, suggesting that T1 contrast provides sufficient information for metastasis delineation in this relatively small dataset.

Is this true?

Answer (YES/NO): YES